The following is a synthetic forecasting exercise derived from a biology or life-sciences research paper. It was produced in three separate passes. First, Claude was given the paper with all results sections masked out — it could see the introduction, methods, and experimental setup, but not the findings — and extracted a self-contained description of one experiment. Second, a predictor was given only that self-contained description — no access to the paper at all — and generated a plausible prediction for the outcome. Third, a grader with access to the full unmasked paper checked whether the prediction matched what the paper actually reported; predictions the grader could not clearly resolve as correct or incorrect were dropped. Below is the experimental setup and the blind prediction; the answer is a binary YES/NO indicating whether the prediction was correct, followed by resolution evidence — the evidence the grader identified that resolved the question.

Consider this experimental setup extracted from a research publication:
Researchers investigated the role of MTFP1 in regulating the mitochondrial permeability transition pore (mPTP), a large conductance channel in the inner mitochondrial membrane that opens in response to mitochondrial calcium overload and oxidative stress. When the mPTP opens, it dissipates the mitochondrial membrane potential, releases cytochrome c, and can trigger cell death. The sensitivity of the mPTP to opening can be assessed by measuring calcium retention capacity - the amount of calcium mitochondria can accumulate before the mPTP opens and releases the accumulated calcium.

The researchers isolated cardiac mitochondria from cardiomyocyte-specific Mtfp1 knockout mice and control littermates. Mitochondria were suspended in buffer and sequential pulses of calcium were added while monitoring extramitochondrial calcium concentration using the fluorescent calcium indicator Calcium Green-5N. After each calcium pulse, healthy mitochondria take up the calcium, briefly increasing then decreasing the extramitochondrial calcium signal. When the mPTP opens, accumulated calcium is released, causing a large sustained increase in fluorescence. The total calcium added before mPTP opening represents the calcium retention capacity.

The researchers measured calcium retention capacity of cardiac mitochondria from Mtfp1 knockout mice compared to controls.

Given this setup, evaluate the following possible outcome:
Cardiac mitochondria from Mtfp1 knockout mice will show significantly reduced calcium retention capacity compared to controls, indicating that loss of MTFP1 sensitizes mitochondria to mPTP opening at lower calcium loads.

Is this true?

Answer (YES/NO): YES